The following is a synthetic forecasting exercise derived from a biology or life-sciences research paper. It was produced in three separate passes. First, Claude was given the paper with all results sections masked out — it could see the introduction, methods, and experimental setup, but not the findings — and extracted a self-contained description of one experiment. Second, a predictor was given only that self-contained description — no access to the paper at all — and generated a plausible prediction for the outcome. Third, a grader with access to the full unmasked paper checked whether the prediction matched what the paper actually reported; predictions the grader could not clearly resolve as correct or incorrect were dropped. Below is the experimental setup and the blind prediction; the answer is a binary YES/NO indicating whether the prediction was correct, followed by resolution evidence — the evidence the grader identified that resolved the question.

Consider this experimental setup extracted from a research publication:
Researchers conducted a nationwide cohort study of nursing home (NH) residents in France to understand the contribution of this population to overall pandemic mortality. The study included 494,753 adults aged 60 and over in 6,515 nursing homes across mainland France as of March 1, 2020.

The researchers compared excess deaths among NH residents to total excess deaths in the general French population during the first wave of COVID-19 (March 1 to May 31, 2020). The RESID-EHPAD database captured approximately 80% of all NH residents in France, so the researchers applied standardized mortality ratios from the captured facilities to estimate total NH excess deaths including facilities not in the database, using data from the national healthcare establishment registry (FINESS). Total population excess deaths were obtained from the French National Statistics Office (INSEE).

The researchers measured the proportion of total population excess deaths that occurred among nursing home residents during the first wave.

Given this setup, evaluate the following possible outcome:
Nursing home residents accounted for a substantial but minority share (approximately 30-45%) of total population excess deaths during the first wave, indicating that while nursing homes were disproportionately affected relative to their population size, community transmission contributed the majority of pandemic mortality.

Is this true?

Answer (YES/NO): NO